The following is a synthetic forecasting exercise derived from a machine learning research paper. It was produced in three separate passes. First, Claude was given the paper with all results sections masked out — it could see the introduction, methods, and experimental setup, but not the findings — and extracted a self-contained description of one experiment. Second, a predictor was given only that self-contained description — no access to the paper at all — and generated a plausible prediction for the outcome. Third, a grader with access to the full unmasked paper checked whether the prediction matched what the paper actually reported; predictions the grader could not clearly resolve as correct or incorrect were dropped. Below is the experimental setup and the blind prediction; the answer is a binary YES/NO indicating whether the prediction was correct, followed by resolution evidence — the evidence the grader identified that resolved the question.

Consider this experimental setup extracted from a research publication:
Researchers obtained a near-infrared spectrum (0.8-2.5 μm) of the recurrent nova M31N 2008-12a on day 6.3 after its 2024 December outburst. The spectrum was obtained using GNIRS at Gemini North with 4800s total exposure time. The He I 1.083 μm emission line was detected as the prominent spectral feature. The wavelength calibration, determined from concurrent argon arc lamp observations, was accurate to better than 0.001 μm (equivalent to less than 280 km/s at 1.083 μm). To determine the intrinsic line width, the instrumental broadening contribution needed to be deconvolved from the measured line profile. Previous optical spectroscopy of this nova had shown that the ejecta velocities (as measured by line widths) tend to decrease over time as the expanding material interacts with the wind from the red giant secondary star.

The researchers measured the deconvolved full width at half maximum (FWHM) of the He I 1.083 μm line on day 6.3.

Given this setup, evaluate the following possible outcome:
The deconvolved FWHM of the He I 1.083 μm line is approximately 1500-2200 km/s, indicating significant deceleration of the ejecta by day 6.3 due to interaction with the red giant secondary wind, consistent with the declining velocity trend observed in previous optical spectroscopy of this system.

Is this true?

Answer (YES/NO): NO